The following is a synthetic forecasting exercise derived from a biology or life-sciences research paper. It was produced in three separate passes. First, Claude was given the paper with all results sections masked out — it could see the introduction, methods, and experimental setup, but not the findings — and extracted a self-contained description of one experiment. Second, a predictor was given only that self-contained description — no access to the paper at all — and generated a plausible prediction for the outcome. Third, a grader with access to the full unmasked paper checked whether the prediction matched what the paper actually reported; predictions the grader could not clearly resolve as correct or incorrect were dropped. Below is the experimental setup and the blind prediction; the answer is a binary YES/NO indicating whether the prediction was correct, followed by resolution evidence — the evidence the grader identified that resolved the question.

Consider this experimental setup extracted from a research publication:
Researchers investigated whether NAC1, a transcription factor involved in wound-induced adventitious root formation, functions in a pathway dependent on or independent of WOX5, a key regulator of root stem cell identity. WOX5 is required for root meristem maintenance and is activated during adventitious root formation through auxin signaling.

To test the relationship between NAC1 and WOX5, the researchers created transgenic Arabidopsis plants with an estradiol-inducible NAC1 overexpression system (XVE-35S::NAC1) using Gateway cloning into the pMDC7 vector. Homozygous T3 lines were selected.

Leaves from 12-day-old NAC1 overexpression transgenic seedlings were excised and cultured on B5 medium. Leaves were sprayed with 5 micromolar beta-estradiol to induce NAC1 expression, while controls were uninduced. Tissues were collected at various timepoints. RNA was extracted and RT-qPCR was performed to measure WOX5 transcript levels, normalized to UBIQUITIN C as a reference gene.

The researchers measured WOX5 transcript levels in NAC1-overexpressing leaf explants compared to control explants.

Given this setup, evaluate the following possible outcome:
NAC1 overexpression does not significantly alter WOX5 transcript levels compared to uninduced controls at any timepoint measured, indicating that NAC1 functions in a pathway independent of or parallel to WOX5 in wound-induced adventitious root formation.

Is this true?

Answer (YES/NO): YES